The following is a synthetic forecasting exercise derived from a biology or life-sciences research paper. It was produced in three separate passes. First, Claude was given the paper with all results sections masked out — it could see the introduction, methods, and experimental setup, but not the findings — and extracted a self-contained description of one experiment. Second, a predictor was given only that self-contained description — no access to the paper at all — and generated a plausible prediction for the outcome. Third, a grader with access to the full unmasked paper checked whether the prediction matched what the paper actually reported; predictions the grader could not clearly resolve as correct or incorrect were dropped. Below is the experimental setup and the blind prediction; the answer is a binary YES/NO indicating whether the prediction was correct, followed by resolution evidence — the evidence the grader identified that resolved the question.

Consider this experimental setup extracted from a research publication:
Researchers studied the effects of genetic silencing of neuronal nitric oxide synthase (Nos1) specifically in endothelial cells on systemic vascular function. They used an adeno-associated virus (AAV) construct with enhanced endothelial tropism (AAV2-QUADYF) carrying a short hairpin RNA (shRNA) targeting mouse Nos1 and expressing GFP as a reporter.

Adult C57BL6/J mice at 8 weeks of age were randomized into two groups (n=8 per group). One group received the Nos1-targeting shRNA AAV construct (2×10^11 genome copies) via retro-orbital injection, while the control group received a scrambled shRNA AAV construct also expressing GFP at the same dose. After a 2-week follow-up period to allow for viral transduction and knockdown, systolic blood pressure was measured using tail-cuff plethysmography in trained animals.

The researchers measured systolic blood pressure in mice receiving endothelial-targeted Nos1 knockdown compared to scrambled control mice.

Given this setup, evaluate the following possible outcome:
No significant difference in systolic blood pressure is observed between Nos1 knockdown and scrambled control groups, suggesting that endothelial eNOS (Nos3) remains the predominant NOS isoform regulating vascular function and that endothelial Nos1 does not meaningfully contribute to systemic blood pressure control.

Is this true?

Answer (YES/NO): NO